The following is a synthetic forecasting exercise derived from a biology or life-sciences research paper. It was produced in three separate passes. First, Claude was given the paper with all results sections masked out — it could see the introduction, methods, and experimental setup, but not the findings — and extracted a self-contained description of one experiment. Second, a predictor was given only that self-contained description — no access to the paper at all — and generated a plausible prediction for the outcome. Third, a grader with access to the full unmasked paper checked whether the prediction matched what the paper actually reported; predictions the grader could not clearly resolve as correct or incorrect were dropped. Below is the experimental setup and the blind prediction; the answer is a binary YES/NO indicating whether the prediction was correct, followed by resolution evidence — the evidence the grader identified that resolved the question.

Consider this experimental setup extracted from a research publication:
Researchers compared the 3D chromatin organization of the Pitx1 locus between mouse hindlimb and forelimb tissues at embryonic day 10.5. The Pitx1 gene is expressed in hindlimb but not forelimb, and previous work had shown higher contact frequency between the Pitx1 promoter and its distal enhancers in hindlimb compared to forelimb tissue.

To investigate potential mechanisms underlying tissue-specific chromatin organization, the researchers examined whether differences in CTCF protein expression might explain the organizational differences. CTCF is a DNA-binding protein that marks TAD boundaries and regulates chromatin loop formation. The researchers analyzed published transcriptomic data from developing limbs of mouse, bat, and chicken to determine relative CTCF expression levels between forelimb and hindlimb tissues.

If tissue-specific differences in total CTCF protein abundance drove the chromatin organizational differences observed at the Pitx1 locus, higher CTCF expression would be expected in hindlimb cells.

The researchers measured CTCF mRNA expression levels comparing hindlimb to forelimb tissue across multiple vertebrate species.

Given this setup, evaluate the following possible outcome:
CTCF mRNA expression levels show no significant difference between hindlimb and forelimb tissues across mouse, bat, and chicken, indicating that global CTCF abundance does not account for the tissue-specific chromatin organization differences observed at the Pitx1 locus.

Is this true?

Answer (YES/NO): YES